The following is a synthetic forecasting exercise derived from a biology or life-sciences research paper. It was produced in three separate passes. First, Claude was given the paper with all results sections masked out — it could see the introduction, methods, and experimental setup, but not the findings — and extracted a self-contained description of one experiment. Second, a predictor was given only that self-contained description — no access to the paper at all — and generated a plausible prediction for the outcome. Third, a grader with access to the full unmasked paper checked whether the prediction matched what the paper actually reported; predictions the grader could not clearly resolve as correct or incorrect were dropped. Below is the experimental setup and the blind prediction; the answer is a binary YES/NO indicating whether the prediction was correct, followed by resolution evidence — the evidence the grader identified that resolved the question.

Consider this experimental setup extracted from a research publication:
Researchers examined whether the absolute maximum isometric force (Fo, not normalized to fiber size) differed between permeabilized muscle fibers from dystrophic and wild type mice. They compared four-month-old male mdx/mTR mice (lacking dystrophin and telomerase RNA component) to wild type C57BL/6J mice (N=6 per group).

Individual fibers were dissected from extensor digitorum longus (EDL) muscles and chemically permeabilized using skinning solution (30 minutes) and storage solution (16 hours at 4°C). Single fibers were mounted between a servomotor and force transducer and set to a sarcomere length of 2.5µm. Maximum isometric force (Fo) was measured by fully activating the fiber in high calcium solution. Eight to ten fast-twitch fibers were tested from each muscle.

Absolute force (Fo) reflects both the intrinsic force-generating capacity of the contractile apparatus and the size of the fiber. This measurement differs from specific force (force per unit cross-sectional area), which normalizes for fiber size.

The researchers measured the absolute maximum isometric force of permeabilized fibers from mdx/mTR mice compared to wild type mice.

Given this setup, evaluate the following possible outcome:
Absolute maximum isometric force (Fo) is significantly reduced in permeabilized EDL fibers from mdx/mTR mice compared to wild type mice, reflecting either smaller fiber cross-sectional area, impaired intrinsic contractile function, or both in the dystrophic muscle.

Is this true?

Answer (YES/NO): NO